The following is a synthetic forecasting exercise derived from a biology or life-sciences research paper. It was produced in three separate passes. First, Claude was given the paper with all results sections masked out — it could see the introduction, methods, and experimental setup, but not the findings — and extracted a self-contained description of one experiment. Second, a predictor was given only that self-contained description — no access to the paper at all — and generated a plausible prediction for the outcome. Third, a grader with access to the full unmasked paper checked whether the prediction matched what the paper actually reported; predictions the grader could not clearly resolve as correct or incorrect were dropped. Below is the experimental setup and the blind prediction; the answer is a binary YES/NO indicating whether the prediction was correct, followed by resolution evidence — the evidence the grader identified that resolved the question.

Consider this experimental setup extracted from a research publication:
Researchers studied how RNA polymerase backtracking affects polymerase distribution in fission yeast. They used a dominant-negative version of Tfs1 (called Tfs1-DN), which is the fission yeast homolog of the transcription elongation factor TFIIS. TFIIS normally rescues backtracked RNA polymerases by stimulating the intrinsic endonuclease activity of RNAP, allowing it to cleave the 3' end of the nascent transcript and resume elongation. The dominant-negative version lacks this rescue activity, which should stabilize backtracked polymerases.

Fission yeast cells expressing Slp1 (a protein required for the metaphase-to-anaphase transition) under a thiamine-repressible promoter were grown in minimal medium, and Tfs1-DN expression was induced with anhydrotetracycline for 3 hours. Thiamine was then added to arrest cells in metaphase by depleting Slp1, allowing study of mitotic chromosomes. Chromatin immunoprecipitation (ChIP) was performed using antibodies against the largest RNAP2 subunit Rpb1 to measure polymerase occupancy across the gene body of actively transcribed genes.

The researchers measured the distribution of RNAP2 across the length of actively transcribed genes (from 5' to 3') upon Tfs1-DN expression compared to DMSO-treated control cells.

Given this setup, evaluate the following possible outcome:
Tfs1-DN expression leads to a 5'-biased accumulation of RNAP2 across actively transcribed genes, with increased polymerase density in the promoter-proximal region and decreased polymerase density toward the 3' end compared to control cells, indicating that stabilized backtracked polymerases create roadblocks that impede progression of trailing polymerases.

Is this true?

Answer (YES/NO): YES